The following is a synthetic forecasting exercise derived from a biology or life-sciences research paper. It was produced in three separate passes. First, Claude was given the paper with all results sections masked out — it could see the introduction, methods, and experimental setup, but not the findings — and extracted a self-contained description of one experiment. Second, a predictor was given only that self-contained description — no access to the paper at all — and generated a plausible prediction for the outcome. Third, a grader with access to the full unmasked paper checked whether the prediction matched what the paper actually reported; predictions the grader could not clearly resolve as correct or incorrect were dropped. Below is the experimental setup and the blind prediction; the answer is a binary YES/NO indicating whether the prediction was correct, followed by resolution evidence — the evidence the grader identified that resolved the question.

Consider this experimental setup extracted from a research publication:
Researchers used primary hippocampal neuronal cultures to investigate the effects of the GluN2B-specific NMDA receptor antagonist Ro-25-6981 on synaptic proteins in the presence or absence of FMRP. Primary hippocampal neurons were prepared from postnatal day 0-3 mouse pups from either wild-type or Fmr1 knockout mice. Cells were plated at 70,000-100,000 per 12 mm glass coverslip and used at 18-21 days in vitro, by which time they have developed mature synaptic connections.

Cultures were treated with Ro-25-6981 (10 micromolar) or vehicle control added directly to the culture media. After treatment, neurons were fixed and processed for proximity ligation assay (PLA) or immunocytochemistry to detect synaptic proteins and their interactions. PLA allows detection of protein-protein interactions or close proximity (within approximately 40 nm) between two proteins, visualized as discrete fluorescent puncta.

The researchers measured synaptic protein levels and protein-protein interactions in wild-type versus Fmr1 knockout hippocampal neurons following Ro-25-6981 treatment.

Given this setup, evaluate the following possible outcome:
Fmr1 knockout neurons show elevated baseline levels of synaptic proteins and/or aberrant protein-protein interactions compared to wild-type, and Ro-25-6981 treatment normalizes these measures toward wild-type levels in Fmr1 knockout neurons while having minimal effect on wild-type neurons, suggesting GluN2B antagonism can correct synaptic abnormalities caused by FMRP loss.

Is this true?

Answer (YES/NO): NO